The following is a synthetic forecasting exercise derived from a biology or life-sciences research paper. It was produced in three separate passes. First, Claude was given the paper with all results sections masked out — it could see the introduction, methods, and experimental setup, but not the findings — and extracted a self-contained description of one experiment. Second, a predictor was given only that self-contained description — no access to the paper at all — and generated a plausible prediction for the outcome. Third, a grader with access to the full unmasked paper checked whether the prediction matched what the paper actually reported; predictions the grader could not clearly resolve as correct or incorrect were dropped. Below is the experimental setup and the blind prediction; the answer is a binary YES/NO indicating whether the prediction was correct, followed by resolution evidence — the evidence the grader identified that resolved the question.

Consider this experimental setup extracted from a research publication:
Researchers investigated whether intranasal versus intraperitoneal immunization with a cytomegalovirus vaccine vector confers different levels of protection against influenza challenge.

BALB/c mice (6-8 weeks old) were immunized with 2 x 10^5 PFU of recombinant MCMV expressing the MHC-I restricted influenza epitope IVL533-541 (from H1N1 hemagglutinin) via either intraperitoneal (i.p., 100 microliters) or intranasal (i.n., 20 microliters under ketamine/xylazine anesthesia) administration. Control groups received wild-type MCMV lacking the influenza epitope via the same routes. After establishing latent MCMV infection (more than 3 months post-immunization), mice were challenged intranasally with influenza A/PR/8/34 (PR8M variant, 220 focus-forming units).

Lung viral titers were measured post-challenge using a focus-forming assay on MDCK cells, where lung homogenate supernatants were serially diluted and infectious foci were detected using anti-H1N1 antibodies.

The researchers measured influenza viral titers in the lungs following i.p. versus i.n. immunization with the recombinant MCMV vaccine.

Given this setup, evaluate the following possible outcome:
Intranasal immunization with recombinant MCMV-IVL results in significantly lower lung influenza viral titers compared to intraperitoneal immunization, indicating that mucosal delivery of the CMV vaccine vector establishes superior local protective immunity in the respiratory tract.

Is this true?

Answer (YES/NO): YES